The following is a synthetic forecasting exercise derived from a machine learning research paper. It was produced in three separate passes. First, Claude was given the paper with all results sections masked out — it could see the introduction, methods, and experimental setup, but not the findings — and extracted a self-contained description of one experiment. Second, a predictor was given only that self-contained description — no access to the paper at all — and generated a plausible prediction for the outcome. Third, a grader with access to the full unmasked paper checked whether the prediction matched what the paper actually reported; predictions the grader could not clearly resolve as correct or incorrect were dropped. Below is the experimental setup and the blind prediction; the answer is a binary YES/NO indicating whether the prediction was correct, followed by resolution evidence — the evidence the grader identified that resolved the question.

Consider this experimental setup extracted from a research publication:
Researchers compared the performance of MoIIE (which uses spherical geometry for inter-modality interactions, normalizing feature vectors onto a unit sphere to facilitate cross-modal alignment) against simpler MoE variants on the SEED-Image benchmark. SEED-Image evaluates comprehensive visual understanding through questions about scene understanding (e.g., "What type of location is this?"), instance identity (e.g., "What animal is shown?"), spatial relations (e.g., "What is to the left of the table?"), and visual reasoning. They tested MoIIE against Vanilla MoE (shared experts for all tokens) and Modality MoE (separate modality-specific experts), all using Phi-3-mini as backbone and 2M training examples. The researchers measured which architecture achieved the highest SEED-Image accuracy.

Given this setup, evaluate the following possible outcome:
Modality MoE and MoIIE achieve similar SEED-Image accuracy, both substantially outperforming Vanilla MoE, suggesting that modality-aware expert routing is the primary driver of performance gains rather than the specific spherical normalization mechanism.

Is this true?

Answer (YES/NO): NO